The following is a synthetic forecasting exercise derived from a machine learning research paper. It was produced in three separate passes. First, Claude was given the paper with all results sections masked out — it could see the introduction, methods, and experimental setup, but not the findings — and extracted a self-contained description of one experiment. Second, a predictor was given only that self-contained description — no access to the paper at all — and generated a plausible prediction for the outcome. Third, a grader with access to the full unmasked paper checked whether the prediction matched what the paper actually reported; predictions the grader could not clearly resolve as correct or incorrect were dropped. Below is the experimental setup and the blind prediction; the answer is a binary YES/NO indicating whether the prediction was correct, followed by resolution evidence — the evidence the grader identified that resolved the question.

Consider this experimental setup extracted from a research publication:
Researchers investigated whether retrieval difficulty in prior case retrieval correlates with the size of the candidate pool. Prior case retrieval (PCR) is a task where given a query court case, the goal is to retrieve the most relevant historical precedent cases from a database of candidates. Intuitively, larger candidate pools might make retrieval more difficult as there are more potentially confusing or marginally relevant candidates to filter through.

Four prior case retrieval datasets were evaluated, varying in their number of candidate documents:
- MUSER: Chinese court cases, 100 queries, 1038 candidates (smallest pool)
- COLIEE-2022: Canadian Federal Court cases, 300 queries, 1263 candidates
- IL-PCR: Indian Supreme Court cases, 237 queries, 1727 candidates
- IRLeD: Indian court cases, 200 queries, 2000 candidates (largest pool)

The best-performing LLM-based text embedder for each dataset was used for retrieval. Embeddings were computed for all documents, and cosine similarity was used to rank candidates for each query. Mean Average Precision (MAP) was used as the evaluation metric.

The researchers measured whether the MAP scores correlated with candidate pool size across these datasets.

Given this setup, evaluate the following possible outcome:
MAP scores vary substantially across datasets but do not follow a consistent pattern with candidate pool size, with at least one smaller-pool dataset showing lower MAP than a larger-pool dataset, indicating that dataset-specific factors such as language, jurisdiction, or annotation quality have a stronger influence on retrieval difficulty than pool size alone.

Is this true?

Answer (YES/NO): YES